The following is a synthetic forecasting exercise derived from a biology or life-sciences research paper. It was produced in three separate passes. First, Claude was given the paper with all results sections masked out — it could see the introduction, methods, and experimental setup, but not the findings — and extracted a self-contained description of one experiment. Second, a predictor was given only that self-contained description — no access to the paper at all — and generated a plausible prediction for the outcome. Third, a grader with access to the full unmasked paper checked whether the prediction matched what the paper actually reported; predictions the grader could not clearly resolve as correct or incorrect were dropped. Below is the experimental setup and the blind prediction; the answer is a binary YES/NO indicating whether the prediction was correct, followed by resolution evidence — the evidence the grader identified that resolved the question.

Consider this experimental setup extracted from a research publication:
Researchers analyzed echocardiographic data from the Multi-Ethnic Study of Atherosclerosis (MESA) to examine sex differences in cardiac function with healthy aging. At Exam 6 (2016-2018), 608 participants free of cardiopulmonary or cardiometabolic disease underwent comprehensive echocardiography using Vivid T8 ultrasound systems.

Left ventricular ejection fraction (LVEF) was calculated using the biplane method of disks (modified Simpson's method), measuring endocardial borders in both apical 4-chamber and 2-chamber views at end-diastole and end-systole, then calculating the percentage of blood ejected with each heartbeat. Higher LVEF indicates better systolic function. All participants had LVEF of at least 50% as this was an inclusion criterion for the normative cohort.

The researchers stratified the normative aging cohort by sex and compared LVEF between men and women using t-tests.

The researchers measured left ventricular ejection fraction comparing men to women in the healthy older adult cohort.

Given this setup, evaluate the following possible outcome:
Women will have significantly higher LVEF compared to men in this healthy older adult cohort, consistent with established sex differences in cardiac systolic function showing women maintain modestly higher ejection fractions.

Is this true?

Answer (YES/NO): YES